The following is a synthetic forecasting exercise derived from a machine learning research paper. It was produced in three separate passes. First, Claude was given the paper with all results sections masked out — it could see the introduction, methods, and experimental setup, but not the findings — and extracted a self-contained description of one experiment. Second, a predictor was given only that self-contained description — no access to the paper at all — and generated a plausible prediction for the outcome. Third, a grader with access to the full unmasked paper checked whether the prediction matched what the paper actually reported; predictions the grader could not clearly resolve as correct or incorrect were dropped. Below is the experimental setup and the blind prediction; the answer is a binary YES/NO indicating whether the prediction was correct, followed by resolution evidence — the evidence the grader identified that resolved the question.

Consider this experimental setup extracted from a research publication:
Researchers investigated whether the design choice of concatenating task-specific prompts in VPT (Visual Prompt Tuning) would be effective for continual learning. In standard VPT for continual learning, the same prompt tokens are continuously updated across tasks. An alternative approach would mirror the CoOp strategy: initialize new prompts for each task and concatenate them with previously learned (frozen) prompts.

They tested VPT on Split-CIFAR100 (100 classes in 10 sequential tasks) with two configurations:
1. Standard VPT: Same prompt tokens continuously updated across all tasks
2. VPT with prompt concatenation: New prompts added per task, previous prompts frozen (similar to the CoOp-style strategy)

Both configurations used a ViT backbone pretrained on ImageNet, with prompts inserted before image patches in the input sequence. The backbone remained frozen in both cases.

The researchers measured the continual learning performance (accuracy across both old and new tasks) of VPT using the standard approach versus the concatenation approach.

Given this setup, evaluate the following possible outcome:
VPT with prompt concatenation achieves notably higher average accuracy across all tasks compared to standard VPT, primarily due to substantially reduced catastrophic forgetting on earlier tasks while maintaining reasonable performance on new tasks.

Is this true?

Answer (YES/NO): NO